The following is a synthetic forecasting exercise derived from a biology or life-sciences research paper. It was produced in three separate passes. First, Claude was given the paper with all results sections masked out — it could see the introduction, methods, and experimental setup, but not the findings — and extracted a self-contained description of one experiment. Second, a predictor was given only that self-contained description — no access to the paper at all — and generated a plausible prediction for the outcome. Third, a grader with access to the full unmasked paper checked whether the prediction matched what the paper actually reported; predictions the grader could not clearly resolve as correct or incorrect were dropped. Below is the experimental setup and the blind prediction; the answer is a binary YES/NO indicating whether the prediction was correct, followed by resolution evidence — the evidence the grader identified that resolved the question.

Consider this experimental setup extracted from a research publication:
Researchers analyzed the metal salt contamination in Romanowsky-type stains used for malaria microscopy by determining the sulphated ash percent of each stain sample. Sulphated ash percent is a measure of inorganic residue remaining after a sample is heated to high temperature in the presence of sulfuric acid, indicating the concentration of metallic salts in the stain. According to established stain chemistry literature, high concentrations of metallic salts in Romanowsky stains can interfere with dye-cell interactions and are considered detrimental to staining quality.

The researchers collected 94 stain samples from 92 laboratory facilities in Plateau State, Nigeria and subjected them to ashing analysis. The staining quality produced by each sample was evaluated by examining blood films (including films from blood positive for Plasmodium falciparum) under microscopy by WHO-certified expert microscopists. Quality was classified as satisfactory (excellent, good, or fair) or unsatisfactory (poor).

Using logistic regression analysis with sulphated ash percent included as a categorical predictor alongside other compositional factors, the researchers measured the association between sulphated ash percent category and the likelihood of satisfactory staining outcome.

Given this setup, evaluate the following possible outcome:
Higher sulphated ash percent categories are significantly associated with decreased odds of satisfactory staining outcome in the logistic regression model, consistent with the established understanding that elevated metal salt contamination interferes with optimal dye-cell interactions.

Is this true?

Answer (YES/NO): NO